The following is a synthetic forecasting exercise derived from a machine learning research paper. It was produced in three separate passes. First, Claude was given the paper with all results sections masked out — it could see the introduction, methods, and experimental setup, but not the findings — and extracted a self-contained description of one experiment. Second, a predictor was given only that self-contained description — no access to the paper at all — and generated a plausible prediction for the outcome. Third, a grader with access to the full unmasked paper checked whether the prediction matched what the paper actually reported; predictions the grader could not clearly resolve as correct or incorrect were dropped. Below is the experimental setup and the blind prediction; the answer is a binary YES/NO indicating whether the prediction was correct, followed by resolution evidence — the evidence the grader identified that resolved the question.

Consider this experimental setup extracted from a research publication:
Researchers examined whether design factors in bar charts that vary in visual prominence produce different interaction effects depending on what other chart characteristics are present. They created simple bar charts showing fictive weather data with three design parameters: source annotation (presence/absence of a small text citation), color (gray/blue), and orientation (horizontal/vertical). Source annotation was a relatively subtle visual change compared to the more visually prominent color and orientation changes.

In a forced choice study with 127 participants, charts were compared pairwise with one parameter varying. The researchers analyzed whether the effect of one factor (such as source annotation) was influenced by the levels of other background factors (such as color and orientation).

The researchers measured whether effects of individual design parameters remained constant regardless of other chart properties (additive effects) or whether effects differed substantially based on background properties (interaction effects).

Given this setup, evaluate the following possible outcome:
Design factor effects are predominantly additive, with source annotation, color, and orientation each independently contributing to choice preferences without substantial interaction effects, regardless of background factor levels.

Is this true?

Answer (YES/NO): NO